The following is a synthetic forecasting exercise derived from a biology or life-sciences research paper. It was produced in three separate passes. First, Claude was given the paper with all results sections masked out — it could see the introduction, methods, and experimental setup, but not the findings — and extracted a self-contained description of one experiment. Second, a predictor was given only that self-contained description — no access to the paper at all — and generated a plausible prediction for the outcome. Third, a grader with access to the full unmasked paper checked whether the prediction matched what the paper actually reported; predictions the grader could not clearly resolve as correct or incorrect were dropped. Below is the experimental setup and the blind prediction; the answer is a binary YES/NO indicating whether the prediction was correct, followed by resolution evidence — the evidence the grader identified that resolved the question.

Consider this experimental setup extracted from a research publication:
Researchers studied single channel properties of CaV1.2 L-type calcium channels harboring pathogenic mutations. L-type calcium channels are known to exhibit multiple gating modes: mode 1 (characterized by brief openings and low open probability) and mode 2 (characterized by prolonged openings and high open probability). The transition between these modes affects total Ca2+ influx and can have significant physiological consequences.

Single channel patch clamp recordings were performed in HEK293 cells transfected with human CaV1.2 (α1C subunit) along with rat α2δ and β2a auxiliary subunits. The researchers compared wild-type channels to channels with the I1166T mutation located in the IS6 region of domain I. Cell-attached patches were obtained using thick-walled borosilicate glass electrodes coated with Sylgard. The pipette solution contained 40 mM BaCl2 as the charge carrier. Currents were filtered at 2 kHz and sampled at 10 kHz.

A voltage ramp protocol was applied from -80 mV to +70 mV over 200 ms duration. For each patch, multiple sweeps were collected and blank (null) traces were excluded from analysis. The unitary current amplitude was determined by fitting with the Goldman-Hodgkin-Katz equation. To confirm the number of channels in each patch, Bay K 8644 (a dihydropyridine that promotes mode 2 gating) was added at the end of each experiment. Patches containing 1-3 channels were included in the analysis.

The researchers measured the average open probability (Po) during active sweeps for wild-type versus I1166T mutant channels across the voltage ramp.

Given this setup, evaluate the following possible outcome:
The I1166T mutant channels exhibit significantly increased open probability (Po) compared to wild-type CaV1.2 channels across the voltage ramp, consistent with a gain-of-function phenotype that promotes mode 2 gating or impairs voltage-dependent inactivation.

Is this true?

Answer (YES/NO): YES